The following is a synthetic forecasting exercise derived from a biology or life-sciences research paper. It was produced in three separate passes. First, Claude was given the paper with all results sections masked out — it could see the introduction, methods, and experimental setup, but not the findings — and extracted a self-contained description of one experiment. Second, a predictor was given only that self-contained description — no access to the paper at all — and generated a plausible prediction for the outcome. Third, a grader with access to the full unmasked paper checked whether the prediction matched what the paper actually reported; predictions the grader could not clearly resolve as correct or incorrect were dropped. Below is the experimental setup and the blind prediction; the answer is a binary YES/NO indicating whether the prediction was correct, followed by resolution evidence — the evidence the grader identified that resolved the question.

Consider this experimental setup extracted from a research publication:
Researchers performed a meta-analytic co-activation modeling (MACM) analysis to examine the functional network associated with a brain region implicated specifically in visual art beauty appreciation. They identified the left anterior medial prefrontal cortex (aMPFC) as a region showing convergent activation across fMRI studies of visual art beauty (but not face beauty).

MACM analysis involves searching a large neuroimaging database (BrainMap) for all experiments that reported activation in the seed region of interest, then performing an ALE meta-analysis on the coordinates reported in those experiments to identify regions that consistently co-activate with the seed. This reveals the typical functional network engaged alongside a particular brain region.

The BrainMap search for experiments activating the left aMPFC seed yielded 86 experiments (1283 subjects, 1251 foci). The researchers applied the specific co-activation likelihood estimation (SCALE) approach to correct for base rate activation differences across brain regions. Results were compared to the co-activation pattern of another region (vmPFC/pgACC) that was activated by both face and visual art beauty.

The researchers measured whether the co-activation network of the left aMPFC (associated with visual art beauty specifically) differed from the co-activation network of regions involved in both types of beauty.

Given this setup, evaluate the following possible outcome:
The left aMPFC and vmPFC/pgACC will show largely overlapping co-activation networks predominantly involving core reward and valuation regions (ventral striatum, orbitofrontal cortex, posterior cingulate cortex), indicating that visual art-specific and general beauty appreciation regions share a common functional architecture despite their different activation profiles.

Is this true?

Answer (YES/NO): NO